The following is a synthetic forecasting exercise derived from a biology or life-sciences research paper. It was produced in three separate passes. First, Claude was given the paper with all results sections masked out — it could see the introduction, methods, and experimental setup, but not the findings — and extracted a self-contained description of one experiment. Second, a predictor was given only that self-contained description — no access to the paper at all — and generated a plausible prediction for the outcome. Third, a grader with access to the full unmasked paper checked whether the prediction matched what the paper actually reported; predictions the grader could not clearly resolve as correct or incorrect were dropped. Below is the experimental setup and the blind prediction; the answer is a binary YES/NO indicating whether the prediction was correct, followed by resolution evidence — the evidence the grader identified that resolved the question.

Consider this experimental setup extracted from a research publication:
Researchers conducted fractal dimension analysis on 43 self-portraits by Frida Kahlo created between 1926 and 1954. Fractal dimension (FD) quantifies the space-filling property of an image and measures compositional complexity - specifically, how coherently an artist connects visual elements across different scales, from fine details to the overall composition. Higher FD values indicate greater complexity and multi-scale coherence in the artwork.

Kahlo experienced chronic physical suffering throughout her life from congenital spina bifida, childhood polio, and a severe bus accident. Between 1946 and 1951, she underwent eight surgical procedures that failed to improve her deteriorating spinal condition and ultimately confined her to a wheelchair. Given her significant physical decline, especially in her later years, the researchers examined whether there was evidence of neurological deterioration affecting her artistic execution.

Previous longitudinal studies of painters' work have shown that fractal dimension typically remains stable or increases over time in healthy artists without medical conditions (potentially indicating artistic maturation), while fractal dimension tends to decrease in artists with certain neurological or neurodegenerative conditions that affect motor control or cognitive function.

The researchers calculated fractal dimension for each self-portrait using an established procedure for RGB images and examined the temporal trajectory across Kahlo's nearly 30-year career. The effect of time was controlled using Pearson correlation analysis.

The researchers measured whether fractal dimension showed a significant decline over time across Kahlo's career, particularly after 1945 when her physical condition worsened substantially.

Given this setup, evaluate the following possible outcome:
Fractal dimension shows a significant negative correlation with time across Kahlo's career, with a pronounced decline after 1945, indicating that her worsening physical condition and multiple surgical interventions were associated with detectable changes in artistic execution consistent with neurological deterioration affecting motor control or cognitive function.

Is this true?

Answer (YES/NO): NO